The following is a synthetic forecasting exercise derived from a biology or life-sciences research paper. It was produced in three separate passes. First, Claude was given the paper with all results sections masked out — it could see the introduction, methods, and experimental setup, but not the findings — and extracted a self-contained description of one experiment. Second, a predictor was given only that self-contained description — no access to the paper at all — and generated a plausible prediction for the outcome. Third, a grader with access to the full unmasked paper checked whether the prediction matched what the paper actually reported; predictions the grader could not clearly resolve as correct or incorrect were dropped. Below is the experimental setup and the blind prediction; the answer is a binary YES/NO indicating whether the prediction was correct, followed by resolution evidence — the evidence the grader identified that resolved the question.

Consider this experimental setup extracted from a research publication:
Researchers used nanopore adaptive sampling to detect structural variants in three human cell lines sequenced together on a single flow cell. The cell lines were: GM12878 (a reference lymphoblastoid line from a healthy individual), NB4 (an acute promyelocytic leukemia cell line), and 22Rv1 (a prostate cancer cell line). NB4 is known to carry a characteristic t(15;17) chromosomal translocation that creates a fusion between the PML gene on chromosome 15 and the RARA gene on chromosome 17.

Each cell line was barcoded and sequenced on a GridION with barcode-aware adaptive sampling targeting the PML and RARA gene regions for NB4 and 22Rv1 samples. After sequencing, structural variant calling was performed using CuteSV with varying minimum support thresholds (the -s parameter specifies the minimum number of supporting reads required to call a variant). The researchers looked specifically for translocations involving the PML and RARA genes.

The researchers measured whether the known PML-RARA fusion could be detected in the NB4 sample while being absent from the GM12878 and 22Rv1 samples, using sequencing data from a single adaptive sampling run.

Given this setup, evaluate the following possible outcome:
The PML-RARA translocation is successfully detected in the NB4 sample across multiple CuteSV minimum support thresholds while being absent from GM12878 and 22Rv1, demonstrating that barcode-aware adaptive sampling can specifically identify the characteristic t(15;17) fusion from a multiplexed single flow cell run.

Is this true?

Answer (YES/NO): NO